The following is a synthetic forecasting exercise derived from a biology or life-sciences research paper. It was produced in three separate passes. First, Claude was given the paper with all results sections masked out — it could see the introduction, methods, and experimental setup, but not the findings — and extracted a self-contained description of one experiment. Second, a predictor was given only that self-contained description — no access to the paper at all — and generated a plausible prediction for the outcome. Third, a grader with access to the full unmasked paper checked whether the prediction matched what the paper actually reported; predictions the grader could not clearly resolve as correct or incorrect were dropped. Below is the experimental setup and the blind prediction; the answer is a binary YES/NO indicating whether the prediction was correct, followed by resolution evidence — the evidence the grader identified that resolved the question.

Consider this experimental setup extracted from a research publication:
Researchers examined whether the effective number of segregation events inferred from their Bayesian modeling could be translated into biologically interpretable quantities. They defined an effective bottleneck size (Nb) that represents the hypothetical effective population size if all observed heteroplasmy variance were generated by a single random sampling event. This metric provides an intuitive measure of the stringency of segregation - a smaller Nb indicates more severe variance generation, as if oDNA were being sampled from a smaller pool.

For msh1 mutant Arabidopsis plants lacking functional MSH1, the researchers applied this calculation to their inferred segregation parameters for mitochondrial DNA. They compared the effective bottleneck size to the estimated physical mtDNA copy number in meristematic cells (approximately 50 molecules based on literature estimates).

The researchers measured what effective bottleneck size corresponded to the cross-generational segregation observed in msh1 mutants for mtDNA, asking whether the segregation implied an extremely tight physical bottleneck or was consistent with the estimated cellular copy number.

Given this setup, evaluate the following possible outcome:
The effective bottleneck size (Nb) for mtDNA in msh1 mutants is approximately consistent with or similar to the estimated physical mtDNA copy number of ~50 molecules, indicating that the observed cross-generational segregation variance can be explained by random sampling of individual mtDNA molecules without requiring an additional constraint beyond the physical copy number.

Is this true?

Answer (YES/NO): YES